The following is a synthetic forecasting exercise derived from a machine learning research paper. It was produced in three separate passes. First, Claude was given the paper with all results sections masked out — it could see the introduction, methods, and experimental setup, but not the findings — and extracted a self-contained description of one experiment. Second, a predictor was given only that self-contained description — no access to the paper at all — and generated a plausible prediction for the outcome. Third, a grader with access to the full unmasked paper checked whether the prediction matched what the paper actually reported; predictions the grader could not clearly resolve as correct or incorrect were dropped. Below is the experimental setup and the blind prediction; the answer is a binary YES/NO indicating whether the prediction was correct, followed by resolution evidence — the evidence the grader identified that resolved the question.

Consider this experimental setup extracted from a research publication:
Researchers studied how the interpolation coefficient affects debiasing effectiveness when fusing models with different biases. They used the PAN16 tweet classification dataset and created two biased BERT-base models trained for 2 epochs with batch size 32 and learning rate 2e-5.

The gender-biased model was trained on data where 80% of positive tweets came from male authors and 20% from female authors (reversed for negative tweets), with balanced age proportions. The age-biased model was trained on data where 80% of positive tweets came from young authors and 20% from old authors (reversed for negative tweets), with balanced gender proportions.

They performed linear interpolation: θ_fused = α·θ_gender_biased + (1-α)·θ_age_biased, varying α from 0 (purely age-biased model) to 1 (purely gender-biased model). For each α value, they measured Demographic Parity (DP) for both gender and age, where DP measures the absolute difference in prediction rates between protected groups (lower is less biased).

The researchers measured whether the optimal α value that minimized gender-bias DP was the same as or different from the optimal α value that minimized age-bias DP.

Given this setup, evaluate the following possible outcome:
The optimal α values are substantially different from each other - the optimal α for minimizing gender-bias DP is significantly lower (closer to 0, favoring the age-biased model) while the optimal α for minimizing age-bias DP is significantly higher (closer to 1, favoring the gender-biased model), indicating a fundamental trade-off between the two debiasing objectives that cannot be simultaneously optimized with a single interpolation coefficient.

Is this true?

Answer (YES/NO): NO